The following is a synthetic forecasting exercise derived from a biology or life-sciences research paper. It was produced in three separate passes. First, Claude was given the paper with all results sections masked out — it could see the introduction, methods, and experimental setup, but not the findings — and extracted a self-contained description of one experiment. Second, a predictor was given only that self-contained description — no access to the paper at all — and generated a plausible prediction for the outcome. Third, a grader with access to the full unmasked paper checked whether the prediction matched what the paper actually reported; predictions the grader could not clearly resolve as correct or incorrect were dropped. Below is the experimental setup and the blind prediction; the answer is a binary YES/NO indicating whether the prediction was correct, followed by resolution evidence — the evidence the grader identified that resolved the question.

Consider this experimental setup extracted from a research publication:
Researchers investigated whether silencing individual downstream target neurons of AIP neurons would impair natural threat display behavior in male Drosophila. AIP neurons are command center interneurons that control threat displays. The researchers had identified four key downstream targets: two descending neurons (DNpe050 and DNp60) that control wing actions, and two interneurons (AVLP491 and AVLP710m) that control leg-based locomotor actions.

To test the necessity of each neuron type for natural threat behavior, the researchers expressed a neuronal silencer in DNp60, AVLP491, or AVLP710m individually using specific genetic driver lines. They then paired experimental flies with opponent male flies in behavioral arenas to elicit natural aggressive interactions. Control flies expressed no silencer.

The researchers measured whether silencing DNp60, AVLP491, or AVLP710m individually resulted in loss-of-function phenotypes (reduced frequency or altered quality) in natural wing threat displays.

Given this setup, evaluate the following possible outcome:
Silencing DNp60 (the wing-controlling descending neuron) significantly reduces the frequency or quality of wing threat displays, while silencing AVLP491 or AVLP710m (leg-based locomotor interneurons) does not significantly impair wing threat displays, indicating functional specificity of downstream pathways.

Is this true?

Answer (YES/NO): NO